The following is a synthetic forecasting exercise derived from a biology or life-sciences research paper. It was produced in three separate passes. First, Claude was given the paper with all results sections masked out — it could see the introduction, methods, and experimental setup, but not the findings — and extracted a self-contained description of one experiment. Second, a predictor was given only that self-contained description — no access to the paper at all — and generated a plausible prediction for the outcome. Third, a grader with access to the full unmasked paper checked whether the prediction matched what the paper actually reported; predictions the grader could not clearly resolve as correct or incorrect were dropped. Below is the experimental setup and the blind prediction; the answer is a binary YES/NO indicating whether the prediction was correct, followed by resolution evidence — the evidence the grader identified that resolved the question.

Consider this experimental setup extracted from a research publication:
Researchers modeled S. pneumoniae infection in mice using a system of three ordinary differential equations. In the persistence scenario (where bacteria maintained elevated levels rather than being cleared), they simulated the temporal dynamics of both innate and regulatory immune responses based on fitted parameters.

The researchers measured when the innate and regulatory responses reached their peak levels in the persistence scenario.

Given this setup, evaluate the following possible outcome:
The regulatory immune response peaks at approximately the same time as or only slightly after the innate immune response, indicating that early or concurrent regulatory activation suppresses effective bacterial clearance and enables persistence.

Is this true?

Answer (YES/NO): NO